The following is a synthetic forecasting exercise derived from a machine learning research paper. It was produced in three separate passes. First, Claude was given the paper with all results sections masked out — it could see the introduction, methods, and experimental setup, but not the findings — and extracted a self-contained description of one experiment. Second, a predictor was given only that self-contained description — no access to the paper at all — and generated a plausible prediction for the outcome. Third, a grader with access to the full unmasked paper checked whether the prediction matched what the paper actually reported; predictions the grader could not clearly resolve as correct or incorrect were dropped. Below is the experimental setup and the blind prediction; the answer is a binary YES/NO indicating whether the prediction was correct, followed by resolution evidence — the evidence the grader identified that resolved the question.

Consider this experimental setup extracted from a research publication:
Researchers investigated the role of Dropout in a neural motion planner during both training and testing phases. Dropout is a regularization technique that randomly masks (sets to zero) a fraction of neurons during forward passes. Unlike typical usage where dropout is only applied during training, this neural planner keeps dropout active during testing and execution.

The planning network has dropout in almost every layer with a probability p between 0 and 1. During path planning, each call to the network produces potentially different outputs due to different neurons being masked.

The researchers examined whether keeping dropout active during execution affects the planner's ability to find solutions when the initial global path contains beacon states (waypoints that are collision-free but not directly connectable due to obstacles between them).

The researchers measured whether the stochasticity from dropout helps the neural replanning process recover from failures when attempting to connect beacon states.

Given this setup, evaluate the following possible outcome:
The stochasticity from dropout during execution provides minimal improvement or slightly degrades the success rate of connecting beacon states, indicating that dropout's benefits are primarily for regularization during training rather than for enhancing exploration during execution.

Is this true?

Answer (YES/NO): NO